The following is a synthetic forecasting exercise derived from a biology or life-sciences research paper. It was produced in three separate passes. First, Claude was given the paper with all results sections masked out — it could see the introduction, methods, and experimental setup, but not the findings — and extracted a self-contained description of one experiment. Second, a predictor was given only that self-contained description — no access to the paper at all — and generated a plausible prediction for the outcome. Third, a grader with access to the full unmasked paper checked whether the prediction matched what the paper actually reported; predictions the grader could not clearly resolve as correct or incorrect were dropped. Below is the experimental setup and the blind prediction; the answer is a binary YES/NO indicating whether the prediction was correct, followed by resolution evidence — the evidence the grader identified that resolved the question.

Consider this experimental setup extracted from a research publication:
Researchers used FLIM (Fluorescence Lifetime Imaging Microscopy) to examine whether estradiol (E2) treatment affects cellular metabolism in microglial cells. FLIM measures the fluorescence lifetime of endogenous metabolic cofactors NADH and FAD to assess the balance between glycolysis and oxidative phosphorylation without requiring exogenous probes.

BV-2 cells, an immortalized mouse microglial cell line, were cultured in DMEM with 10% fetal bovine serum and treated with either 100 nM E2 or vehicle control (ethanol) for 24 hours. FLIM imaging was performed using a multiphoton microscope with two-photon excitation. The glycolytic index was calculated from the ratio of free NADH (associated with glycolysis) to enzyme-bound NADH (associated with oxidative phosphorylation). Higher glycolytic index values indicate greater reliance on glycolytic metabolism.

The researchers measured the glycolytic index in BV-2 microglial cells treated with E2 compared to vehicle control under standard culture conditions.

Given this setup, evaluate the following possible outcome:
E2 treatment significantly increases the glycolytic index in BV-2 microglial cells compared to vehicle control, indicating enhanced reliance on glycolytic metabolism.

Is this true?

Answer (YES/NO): NO